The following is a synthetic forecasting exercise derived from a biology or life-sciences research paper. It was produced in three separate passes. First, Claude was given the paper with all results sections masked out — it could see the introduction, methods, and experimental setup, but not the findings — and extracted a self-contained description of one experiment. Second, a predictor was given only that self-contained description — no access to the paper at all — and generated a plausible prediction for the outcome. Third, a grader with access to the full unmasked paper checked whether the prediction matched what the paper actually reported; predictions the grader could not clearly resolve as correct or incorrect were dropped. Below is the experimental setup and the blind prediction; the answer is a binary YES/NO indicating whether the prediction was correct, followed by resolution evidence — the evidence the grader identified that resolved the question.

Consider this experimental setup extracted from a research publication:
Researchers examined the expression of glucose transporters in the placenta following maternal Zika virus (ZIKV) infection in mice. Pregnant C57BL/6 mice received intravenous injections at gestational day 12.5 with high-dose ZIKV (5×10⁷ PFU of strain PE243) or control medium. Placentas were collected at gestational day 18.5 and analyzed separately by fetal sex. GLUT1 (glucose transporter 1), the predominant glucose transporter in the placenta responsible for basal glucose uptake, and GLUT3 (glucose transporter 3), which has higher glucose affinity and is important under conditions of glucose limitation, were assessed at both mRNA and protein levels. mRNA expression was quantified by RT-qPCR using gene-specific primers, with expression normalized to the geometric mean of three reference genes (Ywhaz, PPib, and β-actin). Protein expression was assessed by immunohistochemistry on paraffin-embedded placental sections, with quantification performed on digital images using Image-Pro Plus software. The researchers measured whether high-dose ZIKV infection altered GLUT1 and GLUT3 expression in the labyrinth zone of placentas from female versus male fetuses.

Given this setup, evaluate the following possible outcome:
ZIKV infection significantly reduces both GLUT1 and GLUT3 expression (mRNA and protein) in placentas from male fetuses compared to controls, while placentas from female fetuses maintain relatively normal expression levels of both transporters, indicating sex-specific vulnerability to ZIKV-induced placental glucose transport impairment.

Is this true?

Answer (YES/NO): NO